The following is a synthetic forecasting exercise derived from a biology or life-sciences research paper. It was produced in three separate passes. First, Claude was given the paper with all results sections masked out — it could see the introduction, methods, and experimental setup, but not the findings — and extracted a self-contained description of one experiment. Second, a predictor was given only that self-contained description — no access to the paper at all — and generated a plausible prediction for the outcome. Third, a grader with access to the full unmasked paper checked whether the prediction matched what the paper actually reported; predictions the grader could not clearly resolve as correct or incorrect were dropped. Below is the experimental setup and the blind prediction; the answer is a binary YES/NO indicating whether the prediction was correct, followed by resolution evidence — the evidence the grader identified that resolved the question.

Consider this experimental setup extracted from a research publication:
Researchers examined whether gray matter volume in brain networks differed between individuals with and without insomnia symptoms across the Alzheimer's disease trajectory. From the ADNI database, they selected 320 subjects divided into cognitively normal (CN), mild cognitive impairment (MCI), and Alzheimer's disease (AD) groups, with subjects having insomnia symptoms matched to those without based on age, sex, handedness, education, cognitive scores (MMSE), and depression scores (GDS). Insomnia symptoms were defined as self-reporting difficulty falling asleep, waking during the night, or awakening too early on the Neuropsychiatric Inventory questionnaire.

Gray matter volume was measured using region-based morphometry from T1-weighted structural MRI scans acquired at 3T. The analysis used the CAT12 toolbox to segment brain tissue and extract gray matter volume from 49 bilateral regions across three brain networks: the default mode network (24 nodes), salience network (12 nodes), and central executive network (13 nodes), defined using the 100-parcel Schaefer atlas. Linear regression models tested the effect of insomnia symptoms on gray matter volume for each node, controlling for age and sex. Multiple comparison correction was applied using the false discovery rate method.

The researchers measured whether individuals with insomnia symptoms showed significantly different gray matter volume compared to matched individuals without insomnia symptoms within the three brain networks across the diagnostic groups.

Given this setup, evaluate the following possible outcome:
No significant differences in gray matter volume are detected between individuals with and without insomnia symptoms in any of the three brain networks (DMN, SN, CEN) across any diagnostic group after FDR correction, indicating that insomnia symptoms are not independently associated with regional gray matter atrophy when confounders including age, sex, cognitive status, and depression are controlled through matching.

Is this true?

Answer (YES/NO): YES